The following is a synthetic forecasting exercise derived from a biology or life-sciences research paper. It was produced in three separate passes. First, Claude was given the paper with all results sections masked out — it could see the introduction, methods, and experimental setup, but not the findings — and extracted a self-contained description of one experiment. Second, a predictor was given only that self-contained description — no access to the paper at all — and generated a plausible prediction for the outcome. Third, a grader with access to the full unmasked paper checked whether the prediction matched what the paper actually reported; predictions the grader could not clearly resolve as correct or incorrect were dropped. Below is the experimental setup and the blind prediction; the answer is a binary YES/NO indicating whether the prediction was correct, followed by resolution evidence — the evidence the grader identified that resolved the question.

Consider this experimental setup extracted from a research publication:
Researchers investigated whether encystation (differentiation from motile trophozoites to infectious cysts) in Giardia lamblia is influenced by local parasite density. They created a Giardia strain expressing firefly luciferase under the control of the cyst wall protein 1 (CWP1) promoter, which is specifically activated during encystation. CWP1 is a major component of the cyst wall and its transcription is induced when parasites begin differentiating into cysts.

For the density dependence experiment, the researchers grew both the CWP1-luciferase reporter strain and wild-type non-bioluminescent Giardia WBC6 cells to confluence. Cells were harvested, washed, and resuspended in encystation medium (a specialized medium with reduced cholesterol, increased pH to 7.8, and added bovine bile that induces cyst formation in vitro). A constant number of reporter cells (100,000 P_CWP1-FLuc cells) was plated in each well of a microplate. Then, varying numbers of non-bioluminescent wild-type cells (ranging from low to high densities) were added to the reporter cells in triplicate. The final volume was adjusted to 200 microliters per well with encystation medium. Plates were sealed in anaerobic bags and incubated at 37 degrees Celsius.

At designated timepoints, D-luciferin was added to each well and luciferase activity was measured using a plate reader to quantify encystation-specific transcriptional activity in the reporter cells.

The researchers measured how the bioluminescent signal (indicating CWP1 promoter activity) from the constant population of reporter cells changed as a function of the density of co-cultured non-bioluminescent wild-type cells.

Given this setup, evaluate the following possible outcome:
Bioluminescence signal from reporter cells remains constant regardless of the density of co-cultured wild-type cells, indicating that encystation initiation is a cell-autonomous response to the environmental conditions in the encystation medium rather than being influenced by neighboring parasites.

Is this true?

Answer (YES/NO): NO